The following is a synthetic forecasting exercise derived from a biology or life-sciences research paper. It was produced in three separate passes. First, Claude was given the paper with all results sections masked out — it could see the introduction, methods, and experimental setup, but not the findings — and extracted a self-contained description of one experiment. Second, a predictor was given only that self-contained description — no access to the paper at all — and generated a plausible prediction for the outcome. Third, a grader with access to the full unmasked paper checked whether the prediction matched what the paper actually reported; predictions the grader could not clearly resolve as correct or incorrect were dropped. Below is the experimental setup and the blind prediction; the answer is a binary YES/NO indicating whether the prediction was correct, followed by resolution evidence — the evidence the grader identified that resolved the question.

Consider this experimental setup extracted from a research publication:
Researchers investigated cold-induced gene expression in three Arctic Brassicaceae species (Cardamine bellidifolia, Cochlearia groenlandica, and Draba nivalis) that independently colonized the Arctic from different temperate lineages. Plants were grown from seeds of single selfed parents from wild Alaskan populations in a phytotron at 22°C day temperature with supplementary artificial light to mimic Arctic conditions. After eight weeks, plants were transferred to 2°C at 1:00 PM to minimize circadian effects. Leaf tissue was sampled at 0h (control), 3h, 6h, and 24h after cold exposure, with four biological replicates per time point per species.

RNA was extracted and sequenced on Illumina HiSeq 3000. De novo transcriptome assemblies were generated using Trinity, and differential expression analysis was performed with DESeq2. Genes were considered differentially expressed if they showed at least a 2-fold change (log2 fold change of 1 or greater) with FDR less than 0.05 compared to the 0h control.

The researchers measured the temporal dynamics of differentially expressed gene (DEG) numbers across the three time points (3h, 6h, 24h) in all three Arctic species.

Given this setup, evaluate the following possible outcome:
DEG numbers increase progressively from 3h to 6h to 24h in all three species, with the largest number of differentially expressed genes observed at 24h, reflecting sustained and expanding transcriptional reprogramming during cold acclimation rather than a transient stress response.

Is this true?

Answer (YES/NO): YES